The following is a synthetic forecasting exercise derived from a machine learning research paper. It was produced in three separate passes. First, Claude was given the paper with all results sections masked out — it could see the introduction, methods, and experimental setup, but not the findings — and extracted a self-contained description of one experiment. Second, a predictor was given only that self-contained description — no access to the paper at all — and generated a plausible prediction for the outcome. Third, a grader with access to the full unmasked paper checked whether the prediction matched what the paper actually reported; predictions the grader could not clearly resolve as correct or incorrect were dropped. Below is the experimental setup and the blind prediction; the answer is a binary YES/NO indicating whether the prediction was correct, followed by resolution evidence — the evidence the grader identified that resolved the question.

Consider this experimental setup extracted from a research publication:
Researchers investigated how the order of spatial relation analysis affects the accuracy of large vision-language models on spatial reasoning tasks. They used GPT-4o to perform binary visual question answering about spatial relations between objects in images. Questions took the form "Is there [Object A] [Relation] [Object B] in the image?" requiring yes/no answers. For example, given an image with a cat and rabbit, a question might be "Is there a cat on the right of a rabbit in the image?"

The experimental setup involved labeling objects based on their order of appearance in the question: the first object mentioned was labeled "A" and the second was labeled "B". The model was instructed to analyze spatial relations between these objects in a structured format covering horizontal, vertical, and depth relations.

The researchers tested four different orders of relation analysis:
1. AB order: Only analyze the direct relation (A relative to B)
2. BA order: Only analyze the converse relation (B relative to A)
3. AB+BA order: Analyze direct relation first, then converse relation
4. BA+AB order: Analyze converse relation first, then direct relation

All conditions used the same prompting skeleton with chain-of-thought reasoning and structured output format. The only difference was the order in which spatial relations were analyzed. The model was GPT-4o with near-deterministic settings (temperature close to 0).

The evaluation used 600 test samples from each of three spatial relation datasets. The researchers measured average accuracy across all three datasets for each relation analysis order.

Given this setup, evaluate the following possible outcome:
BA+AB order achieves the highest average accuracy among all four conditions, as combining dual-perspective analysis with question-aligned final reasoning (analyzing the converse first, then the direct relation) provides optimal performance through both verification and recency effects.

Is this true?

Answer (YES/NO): NO